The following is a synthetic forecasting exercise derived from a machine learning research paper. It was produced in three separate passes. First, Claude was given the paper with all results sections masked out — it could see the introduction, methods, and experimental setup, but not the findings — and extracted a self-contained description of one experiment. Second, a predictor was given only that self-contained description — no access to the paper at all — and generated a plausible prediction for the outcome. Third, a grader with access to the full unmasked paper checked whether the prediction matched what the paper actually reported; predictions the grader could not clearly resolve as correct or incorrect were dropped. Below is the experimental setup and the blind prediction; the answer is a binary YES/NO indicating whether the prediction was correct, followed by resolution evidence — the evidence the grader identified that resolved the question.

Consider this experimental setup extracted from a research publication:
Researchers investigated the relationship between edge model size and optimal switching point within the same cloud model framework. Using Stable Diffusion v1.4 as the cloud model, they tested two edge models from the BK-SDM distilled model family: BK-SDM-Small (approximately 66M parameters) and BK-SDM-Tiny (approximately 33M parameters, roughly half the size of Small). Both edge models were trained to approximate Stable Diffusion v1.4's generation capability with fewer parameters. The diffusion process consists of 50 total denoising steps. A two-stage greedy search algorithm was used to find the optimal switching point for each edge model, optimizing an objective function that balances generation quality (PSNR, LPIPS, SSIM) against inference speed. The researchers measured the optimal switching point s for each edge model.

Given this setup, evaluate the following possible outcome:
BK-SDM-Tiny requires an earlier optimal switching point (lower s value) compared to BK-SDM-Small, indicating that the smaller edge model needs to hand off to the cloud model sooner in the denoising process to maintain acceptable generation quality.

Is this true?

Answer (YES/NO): NO